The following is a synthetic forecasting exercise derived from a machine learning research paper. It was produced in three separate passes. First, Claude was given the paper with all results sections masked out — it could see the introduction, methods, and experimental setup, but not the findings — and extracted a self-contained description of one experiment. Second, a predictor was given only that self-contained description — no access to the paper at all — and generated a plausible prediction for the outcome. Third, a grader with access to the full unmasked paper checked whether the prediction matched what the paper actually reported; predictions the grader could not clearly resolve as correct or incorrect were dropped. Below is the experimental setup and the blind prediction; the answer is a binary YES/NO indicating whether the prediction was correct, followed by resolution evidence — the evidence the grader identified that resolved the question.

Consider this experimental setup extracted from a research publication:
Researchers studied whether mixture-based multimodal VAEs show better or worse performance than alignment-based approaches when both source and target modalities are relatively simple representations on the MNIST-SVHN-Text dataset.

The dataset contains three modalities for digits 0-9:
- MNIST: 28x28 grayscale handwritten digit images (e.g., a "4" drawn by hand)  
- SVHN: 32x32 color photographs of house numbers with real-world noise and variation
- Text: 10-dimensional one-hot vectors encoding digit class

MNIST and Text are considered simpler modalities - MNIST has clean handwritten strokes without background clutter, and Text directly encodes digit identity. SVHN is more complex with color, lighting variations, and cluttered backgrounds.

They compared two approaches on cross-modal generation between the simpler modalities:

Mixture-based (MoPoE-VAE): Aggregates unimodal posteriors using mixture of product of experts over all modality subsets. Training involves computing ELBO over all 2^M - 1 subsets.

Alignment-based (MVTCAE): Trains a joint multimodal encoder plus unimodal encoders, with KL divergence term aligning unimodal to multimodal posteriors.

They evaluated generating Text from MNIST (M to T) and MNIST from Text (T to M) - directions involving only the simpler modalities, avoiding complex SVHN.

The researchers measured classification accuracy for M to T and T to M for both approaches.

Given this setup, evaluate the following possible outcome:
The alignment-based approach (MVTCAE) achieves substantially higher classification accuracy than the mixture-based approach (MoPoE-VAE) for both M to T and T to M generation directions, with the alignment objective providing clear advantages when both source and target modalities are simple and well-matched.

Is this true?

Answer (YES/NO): NO